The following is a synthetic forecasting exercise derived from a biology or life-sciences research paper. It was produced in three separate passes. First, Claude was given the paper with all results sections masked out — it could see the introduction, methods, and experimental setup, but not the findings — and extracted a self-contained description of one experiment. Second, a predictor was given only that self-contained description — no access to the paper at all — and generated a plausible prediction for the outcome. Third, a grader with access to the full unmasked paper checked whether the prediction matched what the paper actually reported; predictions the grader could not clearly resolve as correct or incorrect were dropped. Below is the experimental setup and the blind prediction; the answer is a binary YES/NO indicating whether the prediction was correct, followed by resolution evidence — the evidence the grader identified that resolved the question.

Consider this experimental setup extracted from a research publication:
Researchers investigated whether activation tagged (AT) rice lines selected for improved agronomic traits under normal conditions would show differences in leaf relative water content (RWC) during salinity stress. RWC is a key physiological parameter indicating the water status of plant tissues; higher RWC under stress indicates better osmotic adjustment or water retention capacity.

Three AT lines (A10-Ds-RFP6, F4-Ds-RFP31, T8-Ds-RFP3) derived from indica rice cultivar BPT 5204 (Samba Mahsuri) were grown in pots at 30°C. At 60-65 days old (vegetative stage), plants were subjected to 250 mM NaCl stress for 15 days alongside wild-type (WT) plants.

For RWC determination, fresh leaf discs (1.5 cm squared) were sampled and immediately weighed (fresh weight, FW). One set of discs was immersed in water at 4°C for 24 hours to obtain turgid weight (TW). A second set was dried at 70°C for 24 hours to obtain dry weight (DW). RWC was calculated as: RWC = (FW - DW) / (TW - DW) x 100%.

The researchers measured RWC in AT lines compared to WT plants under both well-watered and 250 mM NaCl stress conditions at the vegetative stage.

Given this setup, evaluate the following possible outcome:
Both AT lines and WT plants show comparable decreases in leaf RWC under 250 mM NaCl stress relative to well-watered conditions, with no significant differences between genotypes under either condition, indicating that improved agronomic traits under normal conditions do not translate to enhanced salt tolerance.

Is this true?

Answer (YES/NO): NO